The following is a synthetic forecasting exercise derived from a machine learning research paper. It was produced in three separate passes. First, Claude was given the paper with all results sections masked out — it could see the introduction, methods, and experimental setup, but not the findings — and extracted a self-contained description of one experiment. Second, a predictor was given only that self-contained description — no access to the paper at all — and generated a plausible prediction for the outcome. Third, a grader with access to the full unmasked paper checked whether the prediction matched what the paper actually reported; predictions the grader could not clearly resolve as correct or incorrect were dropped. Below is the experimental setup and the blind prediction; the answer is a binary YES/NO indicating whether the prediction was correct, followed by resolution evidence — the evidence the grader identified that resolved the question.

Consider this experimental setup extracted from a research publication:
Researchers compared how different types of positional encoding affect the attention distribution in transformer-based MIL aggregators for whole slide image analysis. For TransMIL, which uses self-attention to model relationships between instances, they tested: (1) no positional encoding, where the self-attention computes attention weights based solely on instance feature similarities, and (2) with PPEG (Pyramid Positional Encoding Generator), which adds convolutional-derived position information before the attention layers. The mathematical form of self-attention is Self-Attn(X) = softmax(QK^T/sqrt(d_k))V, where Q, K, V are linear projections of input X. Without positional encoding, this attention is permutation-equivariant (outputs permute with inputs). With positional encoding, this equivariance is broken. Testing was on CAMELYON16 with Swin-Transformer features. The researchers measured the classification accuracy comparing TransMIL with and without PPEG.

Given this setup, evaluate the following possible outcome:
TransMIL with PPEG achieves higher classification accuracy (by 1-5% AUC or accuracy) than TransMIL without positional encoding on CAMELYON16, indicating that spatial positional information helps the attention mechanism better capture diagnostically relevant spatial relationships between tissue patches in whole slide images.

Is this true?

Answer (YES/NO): YES